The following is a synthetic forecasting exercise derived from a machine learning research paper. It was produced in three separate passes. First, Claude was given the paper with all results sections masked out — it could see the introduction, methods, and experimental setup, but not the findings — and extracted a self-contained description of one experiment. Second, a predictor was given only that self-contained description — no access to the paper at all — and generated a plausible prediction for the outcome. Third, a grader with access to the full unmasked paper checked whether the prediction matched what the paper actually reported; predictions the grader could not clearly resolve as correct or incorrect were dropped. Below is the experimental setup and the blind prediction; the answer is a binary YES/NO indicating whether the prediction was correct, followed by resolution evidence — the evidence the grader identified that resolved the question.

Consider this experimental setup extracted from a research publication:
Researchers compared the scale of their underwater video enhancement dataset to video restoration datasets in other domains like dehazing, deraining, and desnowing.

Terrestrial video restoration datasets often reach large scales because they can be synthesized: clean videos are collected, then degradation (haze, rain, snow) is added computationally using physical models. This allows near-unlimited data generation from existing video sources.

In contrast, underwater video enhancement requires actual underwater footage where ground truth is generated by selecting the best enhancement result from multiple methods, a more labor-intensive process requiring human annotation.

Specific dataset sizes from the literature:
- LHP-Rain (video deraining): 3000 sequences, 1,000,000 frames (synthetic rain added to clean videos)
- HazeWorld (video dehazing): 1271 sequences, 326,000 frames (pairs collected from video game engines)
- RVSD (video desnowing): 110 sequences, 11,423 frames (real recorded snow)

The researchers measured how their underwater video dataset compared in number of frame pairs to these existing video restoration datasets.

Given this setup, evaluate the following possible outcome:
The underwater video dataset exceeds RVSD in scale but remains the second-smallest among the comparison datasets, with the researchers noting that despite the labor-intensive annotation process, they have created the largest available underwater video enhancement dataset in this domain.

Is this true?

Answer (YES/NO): NO